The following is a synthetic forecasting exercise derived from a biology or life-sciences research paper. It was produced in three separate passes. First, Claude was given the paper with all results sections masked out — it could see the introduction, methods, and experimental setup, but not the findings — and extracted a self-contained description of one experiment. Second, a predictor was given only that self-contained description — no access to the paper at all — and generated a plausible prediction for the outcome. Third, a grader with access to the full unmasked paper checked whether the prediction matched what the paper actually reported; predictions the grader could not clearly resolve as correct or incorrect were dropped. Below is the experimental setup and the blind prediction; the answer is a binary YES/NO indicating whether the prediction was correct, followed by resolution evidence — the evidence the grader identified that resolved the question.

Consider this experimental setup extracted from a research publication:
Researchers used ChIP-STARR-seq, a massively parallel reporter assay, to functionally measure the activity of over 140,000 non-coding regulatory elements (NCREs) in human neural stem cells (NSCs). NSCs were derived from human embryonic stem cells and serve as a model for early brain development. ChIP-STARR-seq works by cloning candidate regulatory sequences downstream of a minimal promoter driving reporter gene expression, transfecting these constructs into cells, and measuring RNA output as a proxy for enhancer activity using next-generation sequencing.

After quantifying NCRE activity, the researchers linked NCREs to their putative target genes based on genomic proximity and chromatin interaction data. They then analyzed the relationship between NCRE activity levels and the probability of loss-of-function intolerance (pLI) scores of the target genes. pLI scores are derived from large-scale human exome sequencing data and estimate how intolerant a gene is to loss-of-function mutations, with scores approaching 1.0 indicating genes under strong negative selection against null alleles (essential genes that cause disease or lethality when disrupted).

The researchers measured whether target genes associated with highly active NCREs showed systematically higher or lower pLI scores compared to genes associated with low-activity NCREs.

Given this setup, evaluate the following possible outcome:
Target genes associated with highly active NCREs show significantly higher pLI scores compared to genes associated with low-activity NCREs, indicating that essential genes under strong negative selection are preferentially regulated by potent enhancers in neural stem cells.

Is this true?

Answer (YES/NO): YES